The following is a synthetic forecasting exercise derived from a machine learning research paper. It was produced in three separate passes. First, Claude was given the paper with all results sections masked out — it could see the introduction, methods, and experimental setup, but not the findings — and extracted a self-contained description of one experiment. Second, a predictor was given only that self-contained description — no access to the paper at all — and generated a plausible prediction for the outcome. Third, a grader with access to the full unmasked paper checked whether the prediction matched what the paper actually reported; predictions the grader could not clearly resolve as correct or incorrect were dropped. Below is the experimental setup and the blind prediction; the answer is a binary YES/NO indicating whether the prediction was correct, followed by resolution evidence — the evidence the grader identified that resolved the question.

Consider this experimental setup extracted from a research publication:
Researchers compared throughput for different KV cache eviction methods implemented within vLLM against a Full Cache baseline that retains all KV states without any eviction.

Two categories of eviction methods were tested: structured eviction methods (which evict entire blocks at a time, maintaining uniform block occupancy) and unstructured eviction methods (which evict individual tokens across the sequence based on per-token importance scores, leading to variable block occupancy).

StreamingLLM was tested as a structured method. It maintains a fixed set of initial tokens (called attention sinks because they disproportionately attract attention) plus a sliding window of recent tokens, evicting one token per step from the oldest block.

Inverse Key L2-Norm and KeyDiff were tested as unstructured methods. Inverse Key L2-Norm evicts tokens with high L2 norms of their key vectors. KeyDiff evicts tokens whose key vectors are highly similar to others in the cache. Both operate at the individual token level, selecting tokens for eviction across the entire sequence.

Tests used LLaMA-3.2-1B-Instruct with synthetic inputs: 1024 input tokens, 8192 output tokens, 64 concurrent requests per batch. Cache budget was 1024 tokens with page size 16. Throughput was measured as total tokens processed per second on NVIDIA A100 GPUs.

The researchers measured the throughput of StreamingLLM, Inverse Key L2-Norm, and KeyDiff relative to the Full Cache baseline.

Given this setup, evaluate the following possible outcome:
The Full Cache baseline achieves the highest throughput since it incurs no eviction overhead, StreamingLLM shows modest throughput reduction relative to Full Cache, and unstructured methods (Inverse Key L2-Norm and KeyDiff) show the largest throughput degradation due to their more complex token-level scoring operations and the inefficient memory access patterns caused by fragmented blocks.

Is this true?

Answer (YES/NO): NO